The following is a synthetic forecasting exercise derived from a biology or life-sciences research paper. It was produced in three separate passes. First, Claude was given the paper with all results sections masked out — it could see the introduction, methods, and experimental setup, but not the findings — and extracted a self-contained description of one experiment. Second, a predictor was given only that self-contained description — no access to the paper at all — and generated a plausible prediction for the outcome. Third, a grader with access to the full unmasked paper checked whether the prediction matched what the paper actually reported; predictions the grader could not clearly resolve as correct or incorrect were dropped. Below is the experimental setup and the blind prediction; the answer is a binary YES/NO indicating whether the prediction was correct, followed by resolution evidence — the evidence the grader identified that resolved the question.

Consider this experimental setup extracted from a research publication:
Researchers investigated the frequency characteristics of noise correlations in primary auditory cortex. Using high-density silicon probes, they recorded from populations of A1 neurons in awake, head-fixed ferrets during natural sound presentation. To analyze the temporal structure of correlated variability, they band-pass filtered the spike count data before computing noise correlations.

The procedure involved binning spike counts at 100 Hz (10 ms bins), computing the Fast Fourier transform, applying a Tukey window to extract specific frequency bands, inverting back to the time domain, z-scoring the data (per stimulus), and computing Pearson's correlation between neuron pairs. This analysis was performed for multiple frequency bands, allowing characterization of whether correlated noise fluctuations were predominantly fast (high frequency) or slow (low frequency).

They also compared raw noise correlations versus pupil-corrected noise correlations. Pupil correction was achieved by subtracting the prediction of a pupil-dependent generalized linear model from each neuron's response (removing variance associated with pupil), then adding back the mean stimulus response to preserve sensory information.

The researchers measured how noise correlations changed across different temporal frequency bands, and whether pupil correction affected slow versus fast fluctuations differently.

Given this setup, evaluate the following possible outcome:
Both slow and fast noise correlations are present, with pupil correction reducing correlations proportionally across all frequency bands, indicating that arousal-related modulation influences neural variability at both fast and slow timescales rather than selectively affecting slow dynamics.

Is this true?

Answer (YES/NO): NO